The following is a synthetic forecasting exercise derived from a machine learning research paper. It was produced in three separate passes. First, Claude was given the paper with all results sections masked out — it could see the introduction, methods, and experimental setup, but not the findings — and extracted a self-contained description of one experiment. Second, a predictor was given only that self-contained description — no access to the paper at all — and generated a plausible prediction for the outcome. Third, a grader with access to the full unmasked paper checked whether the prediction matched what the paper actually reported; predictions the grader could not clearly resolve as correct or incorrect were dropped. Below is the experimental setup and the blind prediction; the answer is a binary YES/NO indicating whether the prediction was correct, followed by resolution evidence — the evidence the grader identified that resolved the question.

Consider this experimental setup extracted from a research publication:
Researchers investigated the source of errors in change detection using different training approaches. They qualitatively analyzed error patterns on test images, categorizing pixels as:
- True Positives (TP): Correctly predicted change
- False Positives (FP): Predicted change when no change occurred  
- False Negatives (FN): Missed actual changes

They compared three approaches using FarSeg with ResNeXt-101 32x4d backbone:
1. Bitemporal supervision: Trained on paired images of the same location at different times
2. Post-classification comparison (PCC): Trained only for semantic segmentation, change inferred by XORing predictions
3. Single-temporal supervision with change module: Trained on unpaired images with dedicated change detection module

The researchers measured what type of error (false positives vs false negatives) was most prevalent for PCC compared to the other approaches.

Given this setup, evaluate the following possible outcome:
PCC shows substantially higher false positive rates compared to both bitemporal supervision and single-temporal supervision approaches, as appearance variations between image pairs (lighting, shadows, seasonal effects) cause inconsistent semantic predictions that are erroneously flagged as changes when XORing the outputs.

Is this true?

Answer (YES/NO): YES